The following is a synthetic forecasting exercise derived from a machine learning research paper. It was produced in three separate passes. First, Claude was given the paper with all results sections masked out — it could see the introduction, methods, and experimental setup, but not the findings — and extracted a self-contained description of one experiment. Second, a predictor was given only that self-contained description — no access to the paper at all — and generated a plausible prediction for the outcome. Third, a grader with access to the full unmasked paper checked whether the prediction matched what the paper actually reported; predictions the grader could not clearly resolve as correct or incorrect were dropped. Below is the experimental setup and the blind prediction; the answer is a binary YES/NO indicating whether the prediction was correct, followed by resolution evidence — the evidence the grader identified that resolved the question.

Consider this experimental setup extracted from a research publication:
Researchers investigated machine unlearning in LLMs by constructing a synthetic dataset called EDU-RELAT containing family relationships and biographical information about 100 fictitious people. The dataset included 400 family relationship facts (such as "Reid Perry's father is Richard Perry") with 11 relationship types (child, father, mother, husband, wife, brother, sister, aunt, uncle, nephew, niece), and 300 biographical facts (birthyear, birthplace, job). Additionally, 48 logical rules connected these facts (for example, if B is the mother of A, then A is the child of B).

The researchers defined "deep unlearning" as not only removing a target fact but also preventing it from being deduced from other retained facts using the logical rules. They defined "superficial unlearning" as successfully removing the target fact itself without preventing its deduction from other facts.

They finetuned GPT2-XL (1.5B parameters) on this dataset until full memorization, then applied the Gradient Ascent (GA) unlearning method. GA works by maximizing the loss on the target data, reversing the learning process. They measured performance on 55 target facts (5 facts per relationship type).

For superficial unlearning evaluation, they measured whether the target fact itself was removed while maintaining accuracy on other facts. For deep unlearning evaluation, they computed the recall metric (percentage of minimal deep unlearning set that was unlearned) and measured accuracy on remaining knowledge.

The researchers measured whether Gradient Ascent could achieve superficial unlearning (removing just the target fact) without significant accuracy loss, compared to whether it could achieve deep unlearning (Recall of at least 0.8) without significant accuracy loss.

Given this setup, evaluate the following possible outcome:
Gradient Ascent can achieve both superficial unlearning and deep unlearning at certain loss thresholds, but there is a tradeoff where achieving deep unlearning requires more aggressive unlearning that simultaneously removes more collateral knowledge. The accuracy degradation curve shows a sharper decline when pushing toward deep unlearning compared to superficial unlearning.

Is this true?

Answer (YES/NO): NO